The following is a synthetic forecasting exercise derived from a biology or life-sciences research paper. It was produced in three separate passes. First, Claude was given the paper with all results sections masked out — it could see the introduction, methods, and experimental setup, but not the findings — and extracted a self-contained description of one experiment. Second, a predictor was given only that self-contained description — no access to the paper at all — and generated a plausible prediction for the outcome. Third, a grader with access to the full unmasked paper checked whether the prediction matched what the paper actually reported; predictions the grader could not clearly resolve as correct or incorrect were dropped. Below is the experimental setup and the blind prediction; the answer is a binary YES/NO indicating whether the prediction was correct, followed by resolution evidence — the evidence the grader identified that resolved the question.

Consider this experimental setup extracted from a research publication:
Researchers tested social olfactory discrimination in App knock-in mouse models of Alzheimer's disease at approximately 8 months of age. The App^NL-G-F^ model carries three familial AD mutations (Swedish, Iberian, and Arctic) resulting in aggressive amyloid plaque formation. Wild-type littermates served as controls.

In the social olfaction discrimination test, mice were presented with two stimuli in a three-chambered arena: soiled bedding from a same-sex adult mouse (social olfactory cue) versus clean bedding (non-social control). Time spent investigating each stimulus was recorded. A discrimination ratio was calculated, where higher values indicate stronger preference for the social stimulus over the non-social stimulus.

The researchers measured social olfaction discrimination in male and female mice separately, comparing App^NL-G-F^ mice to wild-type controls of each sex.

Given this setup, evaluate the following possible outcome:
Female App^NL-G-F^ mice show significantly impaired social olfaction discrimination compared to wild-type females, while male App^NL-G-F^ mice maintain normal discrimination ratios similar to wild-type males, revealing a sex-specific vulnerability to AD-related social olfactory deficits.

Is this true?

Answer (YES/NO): YES